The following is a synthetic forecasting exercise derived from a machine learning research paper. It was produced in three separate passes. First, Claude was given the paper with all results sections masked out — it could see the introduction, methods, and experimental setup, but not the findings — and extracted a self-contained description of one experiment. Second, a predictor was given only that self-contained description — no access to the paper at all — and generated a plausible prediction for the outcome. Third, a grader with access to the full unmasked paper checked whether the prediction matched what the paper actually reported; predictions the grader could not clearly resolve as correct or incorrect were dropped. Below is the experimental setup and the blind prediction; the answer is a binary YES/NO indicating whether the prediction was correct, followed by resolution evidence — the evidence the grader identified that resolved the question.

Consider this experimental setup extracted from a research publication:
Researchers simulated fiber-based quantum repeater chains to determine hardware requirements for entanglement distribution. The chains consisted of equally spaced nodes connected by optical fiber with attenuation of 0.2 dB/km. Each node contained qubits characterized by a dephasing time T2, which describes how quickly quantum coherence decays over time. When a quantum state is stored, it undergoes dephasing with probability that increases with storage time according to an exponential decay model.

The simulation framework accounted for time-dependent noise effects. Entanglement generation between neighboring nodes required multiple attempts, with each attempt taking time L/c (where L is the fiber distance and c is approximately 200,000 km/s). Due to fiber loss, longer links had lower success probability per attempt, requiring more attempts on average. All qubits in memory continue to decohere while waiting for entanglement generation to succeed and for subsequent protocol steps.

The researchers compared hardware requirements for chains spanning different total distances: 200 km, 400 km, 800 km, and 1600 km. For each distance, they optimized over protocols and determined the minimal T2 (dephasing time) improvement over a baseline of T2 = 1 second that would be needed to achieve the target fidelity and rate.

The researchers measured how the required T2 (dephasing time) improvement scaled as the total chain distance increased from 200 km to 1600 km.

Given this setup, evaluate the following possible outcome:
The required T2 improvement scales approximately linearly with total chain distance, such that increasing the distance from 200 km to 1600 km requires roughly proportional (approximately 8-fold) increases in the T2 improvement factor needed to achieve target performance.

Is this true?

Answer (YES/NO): NO